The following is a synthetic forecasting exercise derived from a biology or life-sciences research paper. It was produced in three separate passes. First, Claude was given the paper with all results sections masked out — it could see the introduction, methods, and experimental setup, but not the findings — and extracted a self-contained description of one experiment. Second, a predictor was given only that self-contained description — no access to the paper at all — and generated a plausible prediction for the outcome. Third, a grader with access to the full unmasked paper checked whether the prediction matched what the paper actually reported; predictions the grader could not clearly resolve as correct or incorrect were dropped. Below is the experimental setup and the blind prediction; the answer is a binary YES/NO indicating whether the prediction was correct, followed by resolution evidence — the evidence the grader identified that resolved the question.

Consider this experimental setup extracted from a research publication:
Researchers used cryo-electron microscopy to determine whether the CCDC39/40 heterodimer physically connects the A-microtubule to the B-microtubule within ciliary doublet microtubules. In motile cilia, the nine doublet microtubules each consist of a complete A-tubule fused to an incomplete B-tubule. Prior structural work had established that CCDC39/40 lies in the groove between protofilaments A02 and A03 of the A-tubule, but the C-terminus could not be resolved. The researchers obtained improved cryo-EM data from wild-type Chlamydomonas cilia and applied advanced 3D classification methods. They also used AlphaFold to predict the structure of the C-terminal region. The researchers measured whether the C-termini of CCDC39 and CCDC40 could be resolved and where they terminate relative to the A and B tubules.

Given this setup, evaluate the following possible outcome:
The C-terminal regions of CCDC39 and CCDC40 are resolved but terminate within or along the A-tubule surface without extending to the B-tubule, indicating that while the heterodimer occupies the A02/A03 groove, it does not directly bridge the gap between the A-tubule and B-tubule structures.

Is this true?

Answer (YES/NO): NO